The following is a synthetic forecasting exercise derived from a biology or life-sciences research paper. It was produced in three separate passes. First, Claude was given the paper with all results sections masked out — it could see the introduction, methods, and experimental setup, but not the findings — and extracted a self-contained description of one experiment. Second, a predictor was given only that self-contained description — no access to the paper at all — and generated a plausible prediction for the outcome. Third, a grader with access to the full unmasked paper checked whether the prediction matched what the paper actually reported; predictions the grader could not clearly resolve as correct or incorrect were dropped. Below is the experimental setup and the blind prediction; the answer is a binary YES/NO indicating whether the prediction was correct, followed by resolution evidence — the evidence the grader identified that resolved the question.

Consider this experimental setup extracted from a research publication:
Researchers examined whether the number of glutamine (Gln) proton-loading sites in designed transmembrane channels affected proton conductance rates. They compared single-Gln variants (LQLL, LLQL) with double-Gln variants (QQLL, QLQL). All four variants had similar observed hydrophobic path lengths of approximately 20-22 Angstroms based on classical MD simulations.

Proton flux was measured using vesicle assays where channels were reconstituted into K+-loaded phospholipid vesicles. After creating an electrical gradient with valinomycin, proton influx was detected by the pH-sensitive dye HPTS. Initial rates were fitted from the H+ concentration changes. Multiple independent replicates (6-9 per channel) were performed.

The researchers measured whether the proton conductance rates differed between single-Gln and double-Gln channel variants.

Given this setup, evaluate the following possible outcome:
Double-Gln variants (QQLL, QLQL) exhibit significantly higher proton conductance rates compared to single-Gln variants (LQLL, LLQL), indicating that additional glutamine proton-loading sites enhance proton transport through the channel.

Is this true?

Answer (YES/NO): NO